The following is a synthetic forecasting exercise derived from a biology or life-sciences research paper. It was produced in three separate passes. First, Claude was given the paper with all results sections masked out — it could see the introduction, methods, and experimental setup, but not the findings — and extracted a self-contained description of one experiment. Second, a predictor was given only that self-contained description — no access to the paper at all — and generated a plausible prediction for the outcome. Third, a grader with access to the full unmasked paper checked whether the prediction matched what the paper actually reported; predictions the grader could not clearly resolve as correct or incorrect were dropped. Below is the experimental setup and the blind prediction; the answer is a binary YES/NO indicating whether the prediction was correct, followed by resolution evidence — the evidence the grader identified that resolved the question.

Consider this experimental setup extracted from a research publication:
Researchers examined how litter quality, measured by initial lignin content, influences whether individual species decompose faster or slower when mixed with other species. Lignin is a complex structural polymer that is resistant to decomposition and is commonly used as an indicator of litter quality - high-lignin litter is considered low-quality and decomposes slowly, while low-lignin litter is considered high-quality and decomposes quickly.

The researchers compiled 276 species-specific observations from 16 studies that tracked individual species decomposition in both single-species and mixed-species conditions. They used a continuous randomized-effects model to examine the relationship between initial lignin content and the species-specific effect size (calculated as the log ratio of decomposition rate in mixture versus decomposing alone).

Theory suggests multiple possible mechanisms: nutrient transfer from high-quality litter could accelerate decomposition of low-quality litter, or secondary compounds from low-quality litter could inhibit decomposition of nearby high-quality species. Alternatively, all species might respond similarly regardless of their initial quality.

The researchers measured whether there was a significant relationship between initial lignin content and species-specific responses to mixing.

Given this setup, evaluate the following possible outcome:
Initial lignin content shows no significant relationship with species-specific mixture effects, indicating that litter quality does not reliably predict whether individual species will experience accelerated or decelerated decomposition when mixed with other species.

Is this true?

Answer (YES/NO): NO